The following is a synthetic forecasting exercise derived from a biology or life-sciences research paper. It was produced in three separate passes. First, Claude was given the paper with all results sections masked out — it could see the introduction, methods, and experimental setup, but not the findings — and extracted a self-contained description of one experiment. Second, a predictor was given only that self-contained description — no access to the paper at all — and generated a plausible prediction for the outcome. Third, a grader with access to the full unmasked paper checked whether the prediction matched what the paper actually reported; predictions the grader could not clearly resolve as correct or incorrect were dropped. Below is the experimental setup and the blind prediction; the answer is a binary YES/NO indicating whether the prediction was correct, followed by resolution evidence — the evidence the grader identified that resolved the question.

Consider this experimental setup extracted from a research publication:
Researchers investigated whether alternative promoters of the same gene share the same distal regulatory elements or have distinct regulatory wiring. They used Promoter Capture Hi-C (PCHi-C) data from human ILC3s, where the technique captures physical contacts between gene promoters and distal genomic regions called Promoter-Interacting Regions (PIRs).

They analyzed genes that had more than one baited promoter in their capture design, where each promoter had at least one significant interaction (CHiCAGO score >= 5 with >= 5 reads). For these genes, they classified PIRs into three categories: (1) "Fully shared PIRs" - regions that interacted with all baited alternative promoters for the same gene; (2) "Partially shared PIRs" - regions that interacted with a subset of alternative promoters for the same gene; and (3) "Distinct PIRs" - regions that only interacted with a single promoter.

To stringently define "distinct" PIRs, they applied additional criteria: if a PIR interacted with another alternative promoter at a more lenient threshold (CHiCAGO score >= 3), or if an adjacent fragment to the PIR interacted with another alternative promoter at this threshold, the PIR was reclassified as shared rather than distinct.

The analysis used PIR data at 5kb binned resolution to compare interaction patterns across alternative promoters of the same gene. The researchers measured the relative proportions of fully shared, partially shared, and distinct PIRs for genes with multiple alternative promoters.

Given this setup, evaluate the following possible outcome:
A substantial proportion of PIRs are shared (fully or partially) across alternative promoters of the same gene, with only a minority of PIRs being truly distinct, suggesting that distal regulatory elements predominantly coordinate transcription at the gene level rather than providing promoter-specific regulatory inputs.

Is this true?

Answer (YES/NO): YES